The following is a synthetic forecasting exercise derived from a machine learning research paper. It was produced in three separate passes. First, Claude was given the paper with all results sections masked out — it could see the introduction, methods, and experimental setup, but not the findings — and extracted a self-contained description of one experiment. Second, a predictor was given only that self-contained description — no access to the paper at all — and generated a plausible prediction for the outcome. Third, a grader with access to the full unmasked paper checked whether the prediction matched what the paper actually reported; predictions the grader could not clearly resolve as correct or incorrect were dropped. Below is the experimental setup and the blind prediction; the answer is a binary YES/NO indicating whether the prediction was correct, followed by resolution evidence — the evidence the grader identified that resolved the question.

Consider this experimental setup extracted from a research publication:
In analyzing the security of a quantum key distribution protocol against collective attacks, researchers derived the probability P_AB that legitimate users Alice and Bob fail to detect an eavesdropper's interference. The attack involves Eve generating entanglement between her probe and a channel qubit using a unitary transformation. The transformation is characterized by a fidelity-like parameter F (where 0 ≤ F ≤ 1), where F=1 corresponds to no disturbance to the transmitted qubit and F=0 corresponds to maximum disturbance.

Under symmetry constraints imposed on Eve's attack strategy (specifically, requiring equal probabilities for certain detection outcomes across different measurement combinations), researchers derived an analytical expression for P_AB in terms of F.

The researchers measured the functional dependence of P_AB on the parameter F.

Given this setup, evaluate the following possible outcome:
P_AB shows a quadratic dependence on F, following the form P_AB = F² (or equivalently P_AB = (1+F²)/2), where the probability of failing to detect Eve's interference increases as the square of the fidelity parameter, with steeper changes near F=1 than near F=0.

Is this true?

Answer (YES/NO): NO